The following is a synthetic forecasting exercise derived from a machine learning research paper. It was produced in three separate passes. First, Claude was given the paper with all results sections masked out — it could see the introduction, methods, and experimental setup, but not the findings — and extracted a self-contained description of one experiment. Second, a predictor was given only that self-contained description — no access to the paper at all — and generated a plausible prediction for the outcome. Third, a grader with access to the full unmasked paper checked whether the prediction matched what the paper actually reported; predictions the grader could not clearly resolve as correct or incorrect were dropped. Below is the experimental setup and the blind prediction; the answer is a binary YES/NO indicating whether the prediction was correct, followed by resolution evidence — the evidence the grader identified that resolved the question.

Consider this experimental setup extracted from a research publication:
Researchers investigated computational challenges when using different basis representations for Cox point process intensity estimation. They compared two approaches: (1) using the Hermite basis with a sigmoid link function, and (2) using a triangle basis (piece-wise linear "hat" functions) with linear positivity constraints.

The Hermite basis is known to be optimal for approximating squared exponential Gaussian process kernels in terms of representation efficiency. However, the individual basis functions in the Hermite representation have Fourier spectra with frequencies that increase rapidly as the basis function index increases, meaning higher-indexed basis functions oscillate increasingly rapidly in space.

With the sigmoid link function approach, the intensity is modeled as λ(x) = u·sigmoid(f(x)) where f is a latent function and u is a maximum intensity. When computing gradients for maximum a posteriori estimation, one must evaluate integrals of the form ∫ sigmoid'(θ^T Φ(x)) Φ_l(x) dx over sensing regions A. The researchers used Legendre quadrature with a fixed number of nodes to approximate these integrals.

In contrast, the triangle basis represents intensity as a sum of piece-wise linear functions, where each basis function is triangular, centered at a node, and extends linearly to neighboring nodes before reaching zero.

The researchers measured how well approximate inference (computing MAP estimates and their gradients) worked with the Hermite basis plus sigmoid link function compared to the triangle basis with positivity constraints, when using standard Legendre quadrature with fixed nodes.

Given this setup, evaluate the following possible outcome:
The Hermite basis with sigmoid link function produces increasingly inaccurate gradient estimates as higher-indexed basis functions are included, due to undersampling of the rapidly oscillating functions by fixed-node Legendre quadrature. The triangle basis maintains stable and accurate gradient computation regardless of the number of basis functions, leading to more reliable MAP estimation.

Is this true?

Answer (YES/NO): YES